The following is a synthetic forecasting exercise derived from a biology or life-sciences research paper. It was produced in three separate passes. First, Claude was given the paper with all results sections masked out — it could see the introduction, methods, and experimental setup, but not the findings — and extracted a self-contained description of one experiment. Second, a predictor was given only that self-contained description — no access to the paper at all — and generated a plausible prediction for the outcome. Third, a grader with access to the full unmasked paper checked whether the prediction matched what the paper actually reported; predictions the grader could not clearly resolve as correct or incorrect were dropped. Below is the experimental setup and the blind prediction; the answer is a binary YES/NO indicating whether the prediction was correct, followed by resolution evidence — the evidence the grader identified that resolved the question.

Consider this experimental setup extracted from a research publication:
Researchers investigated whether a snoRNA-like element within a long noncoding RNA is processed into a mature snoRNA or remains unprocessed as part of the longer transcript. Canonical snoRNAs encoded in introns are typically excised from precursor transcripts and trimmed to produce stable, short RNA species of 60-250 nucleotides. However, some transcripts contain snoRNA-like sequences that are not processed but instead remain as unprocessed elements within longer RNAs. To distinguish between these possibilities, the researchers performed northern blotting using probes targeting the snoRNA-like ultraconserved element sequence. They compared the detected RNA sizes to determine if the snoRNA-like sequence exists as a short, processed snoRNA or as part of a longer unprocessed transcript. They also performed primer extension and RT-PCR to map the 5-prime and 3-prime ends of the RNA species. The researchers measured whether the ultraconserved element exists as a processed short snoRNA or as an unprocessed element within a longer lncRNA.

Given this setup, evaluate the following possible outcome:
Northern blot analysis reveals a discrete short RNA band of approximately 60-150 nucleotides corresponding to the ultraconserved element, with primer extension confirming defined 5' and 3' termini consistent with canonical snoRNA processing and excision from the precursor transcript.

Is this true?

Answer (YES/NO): NO